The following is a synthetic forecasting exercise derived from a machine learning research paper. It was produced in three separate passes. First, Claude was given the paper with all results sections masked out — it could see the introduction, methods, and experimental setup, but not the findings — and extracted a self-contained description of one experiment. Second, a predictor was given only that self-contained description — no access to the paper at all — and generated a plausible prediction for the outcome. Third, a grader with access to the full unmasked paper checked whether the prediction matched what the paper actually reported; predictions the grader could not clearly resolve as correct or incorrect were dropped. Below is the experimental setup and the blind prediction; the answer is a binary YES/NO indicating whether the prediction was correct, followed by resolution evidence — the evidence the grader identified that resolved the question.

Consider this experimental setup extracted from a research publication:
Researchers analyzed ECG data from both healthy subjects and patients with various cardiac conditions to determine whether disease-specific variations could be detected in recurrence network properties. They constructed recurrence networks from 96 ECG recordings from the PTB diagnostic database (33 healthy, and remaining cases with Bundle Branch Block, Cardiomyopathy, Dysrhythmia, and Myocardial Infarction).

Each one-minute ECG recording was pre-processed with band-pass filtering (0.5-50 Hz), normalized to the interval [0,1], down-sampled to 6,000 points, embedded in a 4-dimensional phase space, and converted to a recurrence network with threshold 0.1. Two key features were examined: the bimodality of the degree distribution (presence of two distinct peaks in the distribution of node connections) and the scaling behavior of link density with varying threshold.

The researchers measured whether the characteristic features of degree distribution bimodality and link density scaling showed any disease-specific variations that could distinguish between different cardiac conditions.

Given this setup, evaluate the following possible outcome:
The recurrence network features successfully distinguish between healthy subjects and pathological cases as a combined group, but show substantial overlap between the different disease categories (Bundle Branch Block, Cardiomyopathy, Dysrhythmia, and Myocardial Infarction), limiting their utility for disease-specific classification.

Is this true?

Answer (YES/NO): NO